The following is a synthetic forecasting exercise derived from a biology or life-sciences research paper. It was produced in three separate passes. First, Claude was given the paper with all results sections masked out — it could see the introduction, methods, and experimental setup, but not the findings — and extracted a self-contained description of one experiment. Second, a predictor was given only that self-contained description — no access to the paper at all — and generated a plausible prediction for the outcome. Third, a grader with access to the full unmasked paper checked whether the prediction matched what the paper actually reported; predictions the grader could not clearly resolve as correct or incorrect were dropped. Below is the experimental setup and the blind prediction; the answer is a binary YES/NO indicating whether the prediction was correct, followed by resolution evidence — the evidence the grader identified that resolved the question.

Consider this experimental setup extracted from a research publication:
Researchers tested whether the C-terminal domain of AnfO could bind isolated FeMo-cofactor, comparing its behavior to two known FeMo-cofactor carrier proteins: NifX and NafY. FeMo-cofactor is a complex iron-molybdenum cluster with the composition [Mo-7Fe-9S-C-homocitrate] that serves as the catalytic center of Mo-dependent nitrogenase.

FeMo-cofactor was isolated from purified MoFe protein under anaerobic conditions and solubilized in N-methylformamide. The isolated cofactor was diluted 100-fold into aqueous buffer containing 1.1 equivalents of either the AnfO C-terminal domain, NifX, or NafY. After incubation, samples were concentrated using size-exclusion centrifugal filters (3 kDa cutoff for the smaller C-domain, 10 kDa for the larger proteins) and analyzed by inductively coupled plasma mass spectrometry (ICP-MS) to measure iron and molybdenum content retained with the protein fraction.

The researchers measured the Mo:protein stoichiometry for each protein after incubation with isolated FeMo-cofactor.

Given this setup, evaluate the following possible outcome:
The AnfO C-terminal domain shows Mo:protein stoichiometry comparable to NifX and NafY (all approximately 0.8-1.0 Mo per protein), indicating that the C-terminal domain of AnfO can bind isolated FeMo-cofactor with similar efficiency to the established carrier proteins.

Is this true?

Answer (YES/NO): NO